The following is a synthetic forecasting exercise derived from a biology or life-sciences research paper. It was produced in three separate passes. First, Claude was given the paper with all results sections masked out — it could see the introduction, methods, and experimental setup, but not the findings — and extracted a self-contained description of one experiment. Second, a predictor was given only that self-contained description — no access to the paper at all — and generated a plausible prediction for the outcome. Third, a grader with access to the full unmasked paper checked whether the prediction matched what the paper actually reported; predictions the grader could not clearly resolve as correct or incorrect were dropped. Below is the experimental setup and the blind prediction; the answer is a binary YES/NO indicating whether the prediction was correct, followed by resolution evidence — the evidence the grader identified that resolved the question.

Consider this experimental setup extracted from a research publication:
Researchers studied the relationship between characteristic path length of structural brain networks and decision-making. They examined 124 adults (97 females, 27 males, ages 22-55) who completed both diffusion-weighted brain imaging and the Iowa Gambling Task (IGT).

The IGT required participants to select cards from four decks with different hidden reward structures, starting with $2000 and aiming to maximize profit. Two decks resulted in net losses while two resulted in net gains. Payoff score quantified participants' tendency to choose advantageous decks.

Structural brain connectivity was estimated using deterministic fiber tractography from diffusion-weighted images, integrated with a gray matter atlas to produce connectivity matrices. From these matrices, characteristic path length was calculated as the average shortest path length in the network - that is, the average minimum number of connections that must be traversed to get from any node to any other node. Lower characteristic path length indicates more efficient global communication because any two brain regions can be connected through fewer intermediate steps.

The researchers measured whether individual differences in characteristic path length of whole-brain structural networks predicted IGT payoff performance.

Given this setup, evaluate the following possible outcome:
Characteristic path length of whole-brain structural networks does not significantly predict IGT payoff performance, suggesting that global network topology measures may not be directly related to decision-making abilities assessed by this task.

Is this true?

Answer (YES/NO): NO